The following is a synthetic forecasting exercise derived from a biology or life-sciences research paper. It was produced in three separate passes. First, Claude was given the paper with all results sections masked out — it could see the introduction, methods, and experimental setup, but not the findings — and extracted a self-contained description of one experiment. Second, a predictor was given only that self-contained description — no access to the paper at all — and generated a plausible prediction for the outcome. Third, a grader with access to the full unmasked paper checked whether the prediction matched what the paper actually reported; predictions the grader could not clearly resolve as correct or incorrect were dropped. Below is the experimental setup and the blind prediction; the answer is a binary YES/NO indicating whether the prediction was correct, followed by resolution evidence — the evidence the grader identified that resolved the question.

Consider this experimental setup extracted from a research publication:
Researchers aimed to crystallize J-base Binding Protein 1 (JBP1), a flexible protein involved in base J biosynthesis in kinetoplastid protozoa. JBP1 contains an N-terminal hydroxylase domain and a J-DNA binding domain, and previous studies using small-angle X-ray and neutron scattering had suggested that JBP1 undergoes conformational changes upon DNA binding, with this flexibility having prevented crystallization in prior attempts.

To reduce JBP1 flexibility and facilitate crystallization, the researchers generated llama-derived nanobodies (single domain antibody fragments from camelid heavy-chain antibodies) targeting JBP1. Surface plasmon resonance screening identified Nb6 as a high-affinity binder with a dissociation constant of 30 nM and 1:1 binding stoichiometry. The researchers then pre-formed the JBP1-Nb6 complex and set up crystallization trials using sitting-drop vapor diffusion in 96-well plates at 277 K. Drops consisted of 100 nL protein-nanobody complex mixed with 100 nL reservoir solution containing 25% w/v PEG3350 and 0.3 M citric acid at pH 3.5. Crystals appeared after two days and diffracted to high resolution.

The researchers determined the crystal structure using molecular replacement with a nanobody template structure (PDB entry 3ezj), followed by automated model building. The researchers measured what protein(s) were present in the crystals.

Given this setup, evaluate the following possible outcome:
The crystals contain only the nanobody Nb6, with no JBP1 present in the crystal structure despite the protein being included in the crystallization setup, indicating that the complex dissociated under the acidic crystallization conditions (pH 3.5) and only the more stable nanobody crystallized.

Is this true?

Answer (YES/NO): NO